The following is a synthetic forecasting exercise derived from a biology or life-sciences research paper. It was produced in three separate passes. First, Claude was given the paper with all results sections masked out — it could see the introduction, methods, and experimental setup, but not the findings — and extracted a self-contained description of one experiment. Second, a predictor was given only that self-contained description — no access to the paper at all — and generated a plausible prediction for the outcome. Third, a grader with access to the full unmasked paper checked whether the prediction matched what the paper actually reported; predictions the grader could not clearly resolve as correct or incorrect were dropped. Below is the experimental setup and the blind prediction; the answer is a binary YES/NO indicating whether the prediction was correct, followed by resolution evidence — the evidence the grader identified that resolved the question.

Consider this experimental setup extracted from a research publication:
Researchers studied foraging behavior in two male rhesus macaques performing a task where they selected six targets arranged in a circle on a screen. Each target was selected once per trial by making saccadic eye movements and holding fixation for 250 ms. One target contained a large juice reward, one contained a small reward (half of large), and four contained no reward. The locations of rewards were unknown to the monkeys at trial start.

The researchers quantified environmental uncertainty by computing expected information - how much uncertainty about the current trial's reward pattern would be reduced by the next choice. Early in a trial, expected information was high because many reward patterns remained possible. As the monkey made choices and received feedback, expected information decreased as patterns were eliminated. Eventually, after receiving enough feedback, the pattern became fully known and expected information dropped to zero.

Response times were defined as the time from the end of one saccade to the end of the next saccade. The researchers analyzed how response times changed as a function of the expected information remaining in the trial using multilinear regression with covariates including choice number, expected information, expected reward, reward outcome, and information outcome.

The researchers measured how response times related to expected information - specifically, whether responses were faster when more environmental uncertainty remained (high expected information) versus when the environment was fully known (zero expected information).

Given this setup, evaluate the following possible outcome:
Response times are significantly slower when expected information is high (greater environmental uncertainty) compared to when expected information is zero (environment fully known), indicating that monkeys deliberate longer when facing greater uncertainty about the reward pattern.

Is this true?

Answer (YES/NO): NO